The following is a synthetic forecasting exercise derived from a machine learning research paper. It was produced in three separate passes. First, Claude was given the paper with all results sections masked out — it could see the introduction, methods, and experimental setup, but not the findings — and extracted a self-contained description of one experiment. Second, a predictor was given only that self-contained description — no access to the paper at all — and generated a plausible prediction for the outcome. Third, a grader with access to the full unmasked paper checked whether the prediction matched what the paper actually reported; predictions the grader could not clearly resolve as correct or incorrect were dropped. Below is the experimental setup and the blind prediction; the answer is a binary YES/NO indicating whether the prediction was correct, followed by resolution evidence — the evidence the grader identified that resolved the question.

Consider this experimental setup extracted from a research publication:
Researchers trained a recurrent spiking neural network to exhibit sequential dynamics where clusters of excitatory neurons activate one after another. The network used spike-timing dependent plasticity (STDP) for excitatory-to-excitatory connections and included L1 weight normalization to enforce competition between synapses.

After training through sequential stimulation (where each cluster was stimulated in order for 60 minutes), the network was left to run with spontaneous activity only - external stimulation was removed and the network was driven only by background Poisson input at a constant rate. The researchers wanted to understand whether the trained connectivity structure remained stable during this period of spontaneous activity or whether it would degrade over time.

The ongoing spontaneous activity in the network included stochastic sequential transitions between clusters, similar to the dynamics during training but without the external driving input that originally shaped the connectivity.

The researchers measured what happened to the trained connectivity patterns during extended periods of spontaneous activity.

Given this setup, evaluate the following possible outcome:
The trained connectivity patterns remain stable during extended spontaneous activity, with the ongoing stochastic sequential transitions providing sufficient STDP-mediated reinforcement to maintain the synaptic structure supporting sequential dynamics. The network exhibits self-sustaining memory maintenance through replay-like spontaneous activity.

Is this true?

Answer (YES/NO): YES